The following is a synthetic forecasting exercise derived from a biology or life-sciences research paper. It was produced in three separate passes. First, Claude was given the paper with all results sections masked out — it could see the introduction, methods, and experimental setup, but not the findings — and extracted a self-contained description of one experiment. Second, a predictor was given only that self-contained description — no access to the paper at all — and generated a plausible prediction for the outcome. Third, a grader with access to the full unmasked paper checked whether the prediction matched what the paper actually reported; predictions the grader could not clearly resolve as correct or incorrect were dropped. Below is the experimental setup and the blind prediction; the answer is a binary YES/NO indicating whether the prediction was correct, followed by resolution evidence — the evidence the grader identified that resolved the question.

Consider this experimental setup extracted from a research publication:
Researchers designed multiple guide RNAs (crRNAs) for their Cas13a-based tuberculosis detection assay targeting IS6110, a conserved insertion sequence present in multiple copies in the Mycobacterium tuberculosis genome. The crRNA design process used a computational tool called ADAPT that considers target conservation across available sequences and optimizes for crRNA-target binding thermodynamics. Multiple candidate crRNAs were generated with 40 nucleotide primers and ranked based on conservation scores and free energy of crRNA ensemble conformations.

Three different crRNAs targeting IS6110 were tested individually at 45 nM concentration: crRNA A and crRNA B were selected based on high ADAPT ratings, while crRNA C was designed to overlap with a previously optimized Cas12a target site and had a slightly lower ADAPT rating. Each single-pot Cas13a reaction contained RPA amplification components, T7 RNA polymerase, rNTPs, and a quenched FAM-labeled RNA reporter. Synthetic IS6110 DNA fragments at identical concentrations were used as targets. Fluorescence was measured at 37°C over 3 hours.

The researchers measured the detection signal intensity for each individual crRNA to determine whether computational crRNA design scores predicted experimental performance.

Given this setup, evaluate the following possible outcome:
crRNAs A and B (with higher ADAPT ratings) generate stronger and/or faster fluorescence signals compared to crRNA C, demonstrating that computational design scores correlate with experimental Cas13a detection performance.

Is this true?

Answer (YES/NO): NO